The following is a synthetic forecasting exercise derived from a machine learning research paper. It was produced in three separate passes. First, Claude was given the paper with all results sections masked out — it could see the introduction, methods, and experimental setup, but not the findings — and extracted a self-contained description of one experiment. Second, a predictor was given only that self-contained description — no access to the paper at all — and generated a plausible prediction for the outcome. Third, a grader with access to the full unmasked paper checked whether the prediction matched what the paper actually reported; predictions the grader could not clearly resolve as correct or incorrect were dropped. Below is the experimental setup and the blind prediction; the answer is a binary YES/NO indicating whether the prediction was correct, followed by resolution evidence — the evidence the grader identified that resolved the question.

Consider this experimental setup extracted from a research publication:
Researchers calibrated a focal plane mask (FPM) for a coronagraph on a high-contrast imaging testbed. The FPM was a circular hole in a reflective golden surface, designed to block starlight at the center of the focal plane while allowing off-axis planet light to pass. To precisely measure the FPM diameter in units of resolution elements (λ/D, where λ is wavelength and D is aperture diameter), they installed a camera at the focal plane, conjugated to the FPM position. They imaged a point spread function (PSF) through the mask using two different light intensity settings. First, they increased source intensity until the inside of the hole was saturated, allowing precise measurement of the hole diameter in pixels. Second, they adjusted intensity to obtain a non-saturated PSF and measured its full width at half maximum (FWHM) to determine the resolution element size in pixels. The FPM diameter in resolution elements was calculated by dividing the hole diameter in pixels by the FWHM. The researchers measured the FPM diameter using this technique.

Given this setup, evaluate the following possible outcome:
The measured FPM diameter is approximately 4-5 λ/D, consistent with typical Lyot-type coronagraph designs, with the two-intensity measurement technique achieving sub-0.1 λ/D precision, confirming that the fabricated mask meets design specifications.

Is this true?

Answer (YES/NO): NO